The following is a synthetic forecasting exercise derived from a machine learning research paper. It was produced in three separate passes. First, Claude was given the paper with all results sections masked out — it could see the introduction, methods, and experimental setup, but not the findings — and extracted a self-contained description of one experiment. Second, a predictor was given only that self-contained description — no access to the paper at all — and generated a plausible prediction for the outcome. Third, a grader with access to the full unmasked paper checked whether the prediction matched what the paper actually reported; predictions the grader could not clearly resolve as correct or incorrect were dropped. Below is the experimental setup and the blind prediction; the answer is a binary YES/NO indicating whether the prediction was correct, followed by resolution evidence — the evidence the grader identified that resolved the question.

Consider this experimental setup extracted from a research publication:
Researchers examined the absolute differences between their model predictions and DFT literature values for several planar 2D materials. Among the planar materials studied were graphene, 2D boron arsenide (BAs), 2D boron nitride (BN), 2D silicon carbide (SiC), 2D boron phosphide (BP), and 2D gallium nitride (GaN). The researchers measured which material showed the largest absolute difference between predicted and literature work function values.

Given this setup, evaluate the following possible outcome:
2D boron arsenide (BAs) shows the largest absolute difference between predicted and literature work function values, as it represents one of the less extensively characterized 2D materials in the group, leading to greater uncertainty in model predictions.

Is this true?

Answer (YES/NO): NO